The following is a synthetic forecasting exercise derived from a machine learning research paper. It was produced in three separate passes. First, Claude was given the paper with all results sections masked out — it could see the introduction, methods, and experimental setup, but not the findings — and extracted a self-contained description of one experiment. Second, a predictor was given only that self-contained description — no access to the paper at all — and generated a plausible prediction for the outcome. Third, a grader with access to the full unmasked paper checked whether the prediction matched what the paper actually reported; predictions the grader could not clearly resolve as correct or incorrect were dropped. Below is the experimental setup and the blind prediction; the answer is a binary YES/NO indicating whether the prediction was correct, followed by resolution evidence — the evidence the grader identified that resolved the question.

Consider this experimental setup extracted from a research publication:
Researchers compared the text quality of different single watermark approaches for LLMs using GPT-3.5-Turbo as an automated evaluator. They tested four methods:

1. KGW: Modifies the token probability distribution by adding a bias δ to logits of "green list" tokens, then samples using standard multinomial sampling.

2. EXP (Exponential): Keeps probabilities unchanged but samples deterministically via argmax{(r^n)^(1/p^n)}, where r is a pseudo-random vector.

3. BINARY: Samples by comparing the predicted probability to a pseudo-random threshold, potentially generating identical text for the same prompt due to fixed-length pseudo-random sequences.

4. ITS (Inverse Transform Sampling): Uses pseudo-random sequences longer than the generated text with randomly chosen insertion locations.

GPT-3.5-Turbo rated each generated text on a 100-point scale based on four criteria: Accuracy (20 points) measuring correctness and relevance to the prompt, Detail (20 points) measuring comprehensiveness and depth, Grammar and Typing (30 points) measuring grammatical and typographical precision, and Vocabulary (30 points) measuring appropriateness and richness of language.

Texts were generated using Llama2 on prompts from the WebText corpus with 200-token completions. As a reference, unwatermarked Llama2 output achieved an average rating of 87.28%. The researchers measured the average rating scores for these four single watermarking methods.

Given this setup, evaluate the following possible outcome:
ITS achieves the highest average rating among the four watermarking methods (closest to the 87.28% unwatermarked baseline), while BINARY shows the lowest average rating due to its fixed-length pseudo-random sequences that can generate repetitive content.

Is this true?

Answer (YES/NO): NO